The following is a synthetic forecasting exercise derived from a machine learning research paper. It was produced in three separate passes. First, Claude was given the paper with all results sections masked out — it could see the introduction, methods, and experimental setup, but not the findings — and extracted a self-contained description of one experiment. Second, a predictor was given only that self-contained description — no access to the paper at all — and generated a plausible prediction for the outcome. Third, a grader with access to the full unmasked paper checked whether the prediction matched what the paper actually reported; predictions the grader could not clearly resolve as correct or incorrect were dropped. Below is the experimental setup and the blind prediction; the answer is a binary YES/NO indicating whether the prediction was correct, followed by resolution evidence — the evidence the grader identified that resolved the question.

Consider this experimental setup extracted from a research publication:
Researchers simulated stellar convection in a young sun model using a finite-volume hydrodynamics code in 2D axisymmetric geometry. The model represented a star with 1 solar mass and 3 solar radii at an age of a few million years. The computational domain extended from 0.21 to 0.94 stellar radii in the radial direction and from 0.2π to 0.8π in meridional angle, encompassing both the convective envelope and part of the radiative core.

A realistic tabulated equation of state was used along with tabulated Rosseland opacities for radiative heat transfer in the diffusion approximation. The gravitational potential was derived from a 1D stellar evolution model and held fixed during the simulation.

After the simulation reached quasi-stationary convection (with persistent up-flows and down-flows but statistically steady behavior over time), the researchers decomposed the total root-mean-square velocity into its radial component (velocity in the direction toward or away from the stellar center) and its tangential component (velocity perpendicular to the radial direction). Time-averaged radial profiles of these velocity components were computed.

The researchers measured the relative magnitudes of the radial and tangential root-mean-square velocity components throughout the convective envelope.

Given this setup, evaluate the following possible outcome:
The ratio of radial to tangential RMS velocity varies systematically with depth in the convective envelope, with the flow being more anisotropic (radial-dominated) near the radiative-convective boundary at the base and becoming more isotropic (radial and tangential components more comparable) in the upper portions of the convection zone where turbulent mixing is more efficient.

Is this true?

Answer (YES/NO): NO